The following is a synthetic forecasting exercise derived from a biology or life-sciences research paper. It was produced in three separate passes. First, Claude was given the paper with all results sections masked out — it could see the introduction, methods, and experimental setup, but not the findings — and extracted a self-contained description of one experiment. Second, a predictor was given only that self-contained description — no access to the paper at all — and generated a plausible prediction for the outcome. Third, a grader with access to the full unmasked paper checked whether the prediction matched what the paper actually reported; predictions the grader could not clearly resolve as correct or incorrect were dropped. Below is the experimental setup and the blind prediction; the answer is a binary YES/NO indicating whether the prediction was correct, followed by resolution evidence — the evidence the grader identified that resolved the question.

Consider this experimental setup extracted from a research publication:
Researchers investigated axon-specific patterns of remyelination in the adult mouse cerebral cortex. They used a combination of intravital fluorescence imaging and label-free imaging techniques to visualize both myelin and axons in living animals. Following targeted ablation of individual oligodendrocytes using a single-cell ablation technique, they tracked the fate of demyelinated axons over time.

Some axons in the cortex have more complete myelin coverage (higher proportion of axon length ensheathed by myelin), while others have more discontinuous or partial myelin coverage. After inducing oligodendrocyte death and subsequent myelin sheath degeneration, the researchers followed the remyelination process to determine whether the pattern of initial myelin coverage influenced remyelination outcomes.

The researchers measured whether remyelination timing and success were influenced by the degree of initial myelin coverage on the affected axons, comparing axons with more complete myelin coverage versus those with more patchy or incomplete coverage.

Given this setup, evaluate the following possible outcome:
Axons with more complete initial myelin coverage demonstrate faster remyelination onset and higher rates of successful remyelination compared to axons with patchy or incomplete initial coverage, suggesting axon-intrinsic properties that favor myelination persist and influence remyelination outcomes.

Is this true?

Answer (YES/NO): YES